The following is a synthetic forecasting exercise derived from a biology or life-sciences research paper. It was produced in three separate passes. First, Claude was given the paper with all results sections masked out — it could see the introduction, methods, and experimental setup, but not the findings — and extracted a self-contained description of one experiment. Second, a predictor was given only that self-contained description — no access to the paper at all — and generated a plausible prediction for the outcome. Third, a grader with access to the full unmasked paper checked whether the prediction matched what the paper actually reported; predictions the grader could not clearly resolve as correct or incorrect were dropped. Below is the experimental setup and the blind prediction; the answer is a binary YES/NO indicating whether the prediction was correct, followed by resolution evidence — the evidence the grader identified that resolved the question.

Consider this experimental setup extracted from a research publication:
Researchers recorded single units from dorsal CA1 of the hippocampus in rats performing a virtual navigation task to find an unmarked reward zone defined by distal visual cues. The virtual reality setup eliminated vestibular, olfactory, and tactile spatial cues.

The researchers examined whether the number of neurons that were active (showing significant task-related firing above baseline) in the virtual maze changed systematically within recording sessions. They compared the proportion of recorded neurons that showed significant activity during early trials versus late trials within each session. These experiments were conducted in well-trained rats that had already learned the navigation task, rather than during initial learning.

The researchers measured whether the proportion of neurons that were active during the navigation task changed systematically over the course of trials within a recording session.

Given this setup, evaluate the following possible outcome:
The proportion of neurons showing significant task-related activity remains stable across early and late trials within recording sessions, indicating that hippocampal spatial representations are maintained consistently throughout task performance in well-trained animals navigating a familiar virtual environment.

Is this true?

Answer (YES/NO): NO